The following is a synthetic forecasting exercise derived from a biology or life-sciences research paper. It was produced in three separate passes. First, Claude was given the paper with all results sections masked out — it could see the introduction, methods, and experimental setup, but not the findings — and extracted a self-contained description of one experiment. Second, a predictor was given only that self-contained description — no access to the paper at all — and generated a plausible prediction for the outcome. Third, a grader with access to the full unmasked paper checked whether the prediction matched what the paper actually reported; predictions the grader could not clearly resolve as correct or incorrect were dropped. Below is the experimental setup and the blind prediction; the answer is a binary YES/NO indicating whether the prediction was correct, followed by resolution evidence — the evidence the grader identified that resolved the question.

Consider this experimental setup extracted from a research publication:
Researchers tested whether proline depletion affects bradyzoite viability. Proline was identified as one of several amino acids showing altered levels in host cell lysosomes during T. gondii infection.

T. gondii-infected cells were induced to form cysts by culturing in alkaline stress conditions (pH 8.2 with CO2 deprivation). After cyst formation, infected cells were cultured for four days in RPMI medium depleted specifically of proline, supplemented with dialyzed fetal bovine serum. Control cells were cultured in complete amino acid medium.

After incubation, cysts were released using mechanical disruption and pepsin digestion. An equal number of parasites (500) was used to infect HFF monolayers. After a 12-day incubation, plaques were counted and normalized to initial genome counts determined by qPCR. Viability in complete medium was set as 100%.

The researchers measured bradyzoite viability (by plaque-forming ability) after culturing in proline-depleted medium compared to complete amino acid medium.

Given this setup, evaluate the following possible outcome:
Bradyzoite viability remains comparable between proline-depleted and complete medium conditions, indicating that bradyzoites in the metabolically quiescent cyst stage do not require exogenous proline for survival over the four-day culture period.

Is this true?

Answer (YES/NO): NO